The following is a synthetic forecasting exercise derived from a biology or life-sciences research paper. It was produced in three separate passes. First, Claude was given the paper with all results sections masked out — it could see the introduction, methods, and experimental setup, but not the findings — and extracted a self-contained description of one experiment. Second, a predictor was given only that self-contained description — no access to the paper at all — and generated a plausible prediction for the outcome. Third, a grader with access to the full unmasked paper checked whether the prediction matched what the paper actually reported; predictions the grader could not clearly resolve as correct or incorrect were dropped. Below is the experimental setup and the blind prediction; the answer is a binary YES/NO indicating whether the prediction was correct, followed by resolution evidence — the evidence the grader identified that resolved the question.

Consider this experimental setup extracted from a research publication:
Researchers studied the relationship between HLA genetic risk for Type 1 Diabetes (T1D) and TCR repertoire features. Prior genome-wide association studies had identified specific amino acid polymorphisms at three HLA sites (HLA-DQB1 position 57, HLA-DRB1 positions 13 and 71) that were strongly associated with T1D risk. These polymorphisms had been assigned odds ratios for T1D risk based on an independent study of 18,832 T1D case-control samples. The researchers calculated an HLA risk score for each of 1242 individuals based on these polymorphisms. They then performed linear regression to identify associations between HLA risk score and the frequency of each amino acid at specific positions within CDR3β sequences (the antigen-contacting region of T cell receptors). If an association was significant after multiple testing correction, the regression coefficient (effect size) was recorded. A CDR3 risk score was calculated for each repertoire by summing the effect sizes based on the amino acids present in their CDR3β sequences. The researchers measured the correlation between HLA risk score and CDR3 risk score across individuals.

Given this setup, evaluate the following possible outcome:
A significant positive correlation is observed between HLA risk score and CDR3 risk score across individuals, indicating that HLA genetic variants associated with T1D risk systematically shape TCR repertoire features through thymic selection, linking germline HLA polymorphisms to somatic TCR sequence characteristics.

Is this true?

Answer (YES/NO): YES